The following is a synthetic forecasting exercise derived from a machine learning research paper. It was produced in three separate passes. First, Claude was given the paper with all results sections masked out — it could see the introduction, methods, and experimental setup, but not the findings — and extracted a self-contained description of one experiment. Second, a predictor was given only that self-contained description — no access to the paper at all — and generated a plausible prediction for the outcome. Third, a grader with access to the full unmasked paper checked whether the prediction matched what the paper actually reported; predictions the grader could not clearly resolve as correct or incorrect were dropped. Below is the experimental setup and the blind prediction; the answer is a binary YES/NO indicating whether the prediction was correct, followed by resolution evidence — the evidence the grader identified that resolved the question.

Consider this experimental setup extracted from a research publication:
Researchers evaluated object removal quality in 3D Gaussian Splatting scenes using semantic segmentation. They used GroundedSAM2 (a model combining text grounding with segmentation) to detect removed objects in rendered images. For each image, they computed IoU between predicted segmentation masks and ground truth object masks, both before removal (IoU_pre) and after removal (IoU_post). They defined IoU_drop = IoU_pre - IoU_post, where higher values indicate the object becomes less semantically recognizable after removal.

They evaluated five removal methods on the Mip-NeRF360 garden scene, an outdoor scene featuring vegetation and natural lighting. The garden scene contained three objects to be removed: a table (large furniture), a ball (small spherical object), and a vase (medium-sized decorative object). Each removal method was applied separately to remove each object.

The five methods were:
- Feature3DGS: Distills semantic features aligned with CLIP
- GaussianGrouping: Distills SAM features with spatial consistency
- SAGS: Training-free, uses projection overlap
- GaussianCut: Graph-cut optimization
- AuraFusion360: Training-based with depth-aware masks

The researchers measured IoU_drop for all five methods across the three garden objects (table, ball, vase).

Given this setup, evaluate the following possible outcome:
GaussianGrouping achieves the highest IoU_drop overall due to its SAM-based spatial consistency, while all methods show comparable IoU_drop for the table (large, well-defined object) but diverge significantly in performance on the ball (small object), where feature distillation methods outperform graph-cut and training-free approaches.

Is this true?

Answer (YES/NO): NO